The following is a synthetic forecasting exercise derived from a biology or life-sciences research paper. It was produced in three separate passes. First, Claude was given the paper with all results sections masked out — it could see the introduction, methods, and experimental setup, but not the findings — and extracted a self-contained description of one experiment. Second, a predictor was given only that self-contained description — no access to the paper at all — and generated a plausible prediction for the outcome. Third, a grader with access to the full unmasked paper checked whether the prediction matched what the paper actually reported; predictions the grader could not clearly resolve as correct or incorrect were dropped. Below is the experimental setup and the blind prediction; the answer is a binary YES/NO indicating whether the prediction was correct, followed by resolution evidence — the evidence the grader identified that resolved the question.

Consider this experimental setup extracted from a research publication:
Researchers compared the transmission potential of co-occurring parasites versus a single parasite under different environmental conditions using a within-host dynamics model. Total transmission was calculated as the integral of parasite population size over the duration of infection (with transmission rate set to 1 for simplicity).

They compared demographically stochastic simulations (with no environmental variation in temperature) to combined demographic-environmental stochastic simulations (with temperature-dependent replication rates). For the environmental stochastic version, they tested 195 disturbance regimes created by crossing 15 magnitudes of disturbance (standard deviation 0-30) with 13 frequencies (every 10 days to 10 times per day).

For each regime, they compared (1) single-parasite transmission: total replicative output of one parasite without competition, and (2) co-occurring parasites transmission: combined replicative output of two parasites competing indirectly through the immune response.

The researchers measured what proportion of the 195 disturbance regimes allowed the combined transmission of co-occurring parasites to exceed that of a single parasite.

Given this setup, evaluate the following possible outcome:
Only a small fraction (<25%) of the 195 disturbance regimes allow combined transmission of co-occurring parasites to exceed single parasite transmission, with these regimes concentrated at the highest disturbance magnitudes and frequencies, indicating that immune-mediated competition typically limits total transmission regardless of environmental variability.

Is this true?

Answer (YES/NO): NO